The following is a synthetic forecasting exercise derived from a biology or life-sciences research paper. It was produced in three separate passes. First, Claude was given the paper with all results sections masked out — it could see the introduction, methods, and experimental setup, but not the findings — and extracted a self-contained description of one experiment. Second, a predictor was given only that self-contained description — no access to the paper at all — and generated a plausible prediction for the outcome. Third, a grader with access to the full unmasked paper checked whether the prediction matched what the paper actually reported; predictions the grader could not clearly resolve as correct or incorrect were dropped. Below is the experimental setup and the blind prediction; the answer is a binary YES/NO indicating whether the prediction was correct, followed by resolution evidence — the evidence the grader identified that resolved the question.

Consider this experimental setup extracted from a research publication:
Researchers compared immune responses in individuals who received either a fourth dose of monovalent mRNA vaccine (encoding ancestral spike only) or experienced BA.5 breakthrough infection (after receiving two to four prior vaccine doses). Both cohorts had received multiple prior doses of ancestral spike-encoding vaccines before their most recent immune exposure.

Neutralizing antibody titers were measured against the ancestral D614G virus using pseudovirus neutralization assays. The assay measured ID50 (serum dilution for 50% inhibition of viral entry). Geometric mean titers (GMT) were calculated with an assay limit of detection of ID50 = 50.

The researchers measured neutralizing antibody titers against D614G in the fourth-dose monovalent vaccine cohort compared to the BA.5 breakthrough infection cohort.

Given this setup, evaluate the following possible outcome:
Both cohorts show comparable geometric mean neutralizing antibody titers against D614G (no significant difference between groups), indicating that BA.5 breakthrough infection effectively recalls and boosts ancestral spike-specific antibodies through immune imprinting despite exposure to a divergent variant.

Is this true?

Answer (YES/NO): YES